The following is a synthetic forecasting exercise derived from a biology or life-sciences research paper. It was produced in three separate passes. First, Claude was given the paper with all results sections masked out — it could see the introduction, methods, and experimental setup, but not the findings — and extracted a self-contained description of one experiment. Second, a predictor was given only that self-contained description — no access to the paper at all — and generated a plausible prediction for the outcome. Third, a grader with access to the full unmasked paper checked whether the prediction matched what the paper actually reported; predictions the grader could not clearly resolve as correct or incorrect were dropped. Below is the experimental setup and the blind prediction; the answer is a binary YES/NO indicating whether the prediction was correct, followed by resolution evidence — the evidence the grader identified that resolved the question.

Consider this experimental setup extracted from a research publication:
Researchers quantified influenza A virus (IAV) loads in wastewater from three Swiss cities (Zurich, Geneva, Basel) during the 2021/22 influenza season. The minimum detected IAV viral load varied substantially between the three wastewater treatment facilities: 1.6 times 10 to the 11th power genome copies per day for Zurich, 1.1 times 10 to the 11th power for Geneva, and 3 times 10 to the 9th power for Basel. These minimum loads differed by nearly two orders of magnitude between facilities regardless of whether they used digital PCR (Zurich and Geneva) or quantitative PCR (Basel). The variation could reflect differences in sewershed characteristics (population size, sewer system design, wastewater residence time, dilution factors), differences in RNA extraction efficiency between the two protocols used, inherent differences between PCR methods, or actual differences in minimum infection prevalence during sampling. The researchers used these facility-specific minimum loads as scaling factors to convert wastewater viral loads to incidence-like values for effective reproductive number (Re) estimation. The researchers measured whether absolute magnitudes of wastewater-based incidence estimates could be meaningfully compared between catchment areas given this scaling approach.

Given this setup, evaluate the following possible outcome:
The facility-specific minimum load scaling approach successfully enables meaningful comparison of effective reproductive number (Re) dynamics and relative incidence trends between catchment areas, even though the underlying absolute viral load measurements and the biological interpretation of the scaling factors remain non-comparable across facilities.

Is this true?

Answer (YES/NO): YES